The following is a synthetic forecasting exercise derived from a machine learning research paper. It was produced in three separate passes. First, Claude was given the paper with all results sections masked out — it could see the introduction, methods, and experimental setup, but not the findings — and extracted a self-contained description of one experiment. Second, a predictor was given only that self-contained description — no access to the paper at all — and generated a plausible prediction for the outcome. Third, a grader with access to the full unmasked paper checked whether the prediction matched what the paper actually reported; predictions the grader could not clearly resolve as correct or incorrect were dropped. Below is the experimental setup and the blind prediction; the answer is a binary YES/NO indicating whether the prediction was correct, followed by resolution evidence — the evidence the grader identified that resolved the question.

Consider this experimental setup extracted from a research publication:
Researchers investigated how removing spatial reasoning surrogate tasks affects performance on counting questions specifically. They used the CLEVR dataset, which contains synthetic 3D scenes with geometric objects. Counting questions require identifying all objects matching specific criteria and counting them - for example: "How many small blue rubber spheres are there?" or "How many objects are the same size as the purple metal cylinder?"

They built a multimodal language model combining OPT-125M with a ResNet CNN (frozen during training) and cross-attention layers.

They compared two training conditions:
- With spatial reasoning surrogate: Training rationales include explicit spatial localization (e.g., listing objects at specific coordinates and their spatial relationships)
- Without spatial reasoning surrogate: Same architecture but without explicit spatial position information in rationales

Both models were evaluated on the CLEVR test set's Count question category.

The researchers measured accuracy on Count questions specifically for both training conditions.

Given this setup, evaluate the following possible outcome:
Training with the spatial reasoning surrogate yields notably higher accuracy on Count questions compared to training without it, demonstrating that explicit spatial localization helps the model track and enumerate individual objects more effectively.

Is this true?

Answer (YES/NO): YES